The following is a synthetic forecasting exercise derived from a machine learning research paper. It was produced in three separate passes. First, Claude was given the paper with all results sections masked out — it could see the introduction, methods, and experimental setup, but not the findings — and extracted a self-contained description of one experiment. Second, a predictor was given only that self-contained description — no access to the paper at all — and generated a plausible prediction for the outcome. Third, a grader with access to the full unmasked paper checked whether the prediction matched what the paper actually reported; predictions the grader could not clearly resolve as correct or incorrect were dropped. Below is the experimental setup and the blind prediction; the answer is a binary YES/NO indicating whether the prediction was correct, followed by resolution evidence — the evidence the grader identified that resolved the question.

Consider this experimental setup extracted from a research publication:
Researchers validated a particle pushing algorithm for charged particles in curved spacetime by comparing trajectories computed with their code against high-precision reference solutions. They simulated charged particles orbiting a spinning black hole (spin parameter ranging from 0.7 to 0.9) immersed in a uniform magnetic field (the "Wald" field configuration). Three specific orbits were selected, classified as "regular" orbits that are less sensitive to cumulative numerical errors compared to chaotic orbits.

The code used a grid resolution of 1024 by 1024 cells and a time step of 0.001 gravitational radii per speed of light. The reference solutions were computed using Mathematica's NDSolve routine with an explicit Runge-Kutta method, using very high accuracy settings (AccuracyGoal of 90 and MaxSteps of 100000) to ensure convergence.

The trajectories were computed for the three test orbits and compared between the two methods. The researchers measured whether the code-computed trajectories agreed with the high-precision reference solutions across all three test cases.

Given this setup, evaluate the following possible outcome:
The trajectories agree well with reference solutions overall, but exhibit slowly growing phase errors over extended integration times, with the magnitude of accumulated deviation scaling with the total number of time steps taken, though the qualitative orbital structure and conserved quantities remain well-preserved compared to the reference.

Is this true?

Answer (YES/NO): NO